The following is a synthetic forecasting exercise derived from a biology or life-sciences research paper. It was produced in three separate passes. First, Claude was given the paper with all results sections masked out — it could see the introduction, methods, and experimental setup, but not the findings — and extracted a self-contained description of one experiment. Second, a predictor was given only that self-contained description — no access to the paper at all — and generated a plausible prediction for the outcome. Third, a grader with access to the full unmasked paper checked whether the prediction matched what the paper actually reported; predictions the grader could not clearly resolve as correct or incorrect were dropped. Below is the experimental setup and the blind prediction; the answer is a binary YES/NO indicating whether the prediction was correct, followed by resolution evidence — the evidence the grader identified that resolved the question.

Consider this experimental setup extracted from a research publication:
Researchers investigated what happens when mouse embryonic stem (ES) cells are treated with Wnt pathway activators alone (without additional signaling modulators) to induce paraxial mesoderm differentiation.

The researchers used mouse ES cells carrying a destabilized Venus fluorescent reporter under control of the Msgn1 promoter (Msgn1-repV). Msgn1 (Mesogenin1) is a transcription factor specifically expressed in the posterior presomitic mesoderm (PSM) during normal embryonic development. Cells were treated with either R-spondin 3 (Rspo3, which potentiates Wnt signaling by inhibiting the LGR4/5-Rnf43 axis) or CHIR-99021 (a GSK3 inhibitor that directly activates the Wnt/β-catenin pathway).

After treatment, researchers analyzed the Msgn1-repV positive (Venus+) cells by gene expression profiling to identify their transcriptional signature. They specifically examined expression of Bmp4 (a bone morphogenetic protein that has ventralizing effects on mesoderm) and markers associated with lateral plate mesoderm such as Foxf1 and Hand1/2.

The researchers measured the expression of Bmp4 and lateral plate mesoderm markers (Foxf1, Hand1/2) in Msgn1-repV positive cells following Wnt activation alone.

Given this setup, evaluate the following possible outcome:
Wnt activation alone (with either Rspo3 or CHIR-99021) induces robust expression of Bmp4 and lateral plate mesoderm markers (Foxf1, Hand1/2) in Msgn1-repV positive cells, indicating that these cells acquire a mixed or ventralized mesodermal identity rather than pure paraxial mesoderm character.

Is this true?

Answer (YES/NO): YES